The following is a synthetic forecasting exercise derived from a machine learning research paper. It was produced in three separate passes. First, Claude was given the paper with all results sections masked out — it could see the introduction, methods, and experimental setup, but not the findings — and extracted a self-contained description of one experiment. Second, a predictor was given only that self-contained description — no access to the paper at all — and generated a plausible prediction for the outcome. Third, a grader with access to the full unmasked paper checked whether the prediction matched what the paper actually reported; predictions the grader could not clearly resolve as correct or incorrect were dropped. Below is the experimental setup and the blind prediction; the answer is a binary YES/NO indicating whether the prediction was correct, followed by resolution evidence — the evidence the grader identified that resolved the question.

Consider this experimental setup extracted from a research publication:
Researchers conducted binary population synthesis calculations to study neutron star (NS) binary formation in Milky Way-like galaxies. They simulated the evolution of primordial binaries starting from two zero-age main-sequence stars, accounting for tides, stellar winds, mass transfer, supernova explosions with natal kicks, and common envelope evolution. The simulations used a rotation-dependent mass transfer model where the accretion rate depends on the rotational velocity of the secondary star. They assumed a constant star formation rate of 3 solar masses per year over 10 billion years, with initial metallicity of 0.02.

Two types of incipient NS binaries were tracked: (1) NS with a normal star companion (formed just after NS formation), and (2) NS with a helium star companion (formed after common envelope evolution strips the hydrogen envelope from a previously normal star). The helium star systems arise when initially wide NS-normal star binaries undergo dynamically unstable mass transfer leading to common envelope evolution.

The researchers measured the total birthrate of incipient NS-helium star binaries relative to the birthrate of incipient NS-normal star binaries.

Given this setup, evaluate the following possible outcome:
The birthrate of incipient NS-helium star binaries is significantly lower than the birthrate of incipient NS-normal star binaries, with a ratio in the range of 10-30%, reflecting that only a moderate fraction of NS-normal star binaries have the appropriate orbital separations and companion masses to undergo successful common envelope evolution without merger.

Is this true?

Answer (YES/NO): NO